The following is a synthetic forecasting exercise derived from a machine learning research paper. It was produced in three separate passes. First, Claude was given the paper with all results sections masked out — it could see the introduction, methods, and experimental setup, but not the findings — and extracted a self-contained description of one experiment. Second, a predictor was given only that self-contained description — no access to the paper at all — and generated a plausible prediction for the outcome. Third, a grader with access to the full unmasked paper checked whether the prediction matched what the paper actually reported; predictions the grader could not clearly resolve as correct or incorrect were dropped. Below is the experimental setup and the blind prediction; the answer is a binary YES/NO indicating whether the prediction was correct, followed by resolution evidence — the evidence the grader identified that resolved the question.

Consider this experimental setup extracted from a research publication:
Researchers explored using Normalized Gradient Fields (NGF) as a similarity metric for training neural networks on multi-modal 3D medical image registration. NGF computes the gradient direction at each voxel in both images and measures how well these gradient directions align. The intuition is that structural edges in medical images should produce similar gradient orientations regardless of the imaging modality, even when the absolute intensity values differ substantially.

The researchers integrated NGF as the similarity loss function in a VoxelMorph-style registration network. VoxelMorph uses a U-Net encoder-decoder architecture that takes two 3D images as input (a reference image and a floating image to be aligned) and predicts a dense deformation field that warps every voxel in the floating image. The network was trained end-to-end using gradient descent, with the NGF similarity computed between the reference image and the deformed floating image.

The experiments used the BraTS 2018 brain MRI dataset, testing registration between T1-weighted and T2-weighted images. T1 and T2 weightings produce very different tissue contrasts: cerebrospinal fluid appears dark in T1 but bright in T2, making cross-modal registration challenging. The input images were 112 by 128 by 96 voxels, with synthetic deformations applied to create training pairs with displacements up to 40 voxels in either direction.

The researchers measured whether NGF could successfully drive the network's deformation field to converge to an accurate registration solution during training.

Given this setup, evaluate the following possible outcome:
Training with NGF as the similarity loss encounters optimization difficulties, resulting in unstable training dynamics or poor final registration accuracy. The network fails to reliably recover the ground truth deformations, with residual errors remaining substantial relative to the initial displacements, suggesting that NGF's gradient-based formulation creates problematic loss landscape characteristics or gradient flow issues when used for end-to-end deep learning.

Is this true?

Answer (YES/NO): YES